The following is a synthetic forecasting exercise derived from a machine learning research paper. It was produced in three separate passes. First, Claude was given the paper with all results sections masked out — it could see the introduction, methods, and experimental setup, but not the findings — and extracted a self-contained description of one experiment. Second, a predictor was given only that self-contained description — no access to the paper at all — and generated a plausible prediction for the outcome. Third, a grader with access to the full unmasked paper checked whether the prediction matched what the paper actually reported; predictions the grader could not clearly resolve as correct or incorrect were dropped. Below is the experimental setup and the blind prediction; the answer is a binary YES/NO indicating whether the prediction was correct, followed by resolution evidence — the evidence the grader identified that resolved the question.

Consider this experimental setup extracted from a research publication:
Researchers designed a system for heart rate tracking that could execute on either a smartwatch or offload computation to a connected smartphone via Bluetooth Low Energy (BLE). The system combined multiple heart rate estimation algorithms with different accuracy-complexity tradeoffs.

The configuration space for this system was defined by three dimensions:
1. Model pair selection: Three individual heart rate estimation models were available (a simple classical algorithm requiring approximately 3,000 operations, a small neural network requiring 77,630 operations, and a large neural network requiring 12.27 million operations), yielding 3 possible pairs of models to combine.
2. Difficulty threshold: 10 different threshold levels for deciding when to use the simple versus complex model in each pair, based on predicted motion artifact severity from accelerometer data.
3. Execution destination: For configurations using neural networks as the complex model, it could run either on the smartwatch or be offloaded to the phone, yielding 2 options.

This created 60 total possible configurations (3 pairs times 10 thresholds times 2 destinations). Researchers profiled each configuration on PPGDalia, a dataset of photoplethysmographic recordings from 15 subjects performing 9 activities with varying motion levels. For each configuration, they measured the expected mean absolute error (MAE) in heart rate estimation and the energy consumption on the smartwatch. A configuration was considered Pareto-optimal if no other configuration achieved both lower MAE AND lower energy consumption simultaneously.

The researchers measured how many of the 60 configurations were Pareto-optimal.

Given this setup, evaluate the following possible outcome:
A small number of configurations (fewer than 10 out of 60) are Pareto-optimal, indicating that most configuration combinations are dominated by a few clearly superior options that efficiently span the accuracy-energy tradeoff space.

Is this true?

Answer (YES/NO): NO